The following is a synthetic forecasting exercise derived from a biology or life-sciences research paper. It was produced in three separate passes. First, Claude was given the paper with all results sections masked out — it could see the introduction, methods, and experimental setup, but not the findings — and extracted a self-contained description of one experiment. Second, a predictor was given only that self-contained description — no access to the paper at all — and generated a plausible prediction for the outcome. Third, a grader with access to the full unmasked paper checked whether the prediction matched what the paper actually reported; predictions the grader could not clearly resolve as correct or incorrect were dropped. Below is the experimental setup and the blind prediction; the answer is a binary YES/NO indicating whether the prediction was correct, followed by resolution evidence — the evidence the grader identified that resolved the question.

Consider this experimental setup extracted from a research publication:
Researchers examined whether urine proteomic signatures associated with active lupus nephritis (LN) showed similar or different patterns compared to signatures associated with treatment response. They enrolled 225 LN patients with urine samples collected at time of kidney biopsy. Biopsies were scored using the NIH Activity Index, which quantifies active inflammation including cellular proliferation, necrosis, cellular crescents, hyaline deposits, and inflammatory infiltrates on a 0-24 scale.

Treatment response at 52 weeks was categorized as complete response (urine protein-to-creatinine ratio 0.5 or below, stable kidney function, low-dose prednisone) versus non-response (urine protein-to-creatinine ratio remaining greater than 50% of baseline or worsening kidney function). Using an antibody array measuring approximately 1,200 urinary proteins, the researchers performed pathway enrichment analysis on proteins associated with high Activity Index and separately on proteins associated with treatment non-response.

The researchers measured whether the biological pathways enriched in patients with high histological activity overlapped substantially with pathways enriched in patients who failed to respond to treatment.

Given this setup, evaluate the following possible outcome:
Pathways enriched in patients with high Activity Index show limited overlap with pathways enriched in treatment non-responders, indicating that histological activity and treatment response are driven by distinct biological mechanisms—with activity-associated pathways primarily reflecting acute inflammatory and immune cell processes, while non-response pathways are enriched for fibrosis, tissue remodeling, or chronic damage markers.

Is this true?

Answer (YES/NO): NO